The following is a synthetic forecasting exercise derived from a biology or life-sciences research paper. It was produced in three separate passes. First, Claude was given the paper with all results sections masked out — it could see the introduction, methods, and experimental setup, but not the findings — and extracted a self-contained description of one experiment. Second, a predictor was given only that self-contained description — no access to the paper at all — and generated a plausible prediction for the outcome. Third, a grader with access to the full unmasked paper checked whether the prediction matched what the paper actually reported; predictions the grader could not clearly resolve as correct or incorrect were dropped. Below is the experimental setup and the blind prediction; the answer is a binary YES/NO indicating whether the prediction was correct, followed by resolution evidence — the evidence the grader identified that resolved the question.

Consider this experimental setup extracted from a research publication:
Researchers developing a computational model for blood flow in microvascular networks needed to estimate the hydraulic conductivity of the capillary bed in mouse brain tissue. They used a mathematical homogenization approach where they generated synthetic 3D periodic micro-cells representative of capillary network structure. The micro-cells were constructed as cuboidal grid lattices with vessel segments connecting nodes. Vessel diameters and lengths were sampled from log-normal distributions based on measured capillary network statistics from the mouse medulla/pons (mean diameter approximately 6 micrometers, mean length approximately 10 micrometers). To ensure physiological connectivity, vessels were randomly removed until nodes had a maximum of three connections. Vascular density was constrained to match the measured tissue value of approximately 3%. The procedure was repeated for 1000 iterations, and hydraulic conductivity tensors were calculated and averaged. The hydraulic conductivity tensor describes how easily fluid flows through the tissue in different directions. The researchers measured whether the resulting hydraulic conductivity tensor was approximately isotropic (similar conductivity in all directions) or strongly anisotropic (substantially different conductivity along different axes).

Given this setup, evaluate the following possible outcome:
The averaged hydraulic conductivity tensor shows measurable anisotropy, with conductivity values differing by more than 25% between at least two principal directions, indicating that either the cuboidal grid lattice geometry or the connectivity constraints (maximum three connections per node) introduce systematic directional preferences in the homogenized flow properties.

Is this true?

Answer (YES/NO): NO